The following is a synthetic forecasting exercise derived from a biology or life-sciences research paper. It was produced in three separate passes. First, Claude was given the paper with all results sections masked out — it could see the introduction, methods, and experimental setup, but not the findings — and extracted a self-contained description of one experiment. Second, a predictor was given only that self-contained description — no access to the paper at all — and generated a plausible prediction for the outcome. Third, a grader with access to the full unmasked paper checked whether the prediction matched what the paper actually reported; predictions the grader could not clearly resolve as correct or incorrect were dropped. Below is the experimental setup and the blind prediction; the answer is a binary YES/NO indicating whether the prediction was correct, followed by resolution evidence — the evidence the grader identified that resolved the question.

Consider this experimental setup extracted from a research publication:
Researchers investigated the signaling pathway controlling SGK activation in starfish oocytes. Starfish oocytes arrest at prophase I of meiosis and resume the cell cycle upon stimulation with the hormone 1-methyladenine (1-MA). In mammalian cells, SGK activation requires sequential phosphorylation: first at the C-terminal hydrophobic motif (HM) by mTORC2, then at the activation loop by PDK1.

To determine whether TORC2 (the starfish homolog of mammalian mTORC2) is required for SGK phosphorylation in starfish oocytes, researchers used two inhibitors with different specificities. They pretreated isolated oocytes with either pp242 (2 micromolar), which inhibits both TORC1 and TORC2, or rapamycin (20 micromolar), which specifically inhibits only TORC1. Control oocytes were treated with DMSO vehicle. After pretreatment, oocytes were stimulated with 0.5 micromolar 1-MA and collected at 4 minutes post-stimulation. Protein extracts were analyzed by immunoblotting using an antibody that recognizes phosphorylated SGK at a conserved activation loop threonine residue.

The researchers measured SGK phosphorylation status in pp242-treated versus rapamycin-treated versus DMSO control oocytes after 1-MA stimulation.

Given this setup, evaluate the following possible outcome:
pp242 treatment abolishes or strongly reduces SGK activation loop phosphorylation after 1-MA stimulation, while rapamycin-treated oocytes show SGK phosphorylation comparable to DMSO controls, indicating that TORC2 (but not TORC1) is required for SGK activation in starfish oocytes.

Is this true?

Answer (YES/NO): YES